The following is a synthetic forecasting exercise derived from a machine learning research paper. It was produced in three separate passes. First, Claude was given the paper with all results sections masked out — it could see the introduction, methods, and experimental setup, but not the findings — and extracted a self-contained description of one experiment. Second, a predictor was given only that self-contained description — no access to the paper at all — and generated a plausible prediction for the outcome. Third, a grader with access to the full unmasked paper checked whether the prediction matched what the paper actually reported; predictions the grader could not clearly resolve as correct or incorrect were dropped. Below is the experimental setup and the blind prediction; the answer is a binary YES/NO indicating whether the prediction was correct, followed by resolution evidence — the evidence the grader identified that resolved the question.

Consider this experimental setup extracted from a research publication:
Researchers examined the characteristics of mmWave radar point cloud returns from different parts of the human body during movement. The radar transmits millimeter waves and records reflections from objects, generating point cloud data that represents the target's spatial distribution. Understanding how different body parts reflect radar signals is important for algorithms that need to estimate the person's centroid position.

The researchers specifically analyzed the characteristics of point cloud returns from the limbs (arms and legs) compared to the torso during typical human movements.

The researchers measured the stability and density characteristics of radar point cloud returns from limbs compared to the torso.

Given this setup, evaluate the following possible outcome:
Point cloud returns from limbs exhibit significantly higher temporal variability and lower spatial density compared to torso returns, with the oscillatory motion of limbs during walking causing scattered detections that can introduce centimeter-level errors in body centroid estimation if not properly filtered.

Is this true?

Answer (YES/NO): NO